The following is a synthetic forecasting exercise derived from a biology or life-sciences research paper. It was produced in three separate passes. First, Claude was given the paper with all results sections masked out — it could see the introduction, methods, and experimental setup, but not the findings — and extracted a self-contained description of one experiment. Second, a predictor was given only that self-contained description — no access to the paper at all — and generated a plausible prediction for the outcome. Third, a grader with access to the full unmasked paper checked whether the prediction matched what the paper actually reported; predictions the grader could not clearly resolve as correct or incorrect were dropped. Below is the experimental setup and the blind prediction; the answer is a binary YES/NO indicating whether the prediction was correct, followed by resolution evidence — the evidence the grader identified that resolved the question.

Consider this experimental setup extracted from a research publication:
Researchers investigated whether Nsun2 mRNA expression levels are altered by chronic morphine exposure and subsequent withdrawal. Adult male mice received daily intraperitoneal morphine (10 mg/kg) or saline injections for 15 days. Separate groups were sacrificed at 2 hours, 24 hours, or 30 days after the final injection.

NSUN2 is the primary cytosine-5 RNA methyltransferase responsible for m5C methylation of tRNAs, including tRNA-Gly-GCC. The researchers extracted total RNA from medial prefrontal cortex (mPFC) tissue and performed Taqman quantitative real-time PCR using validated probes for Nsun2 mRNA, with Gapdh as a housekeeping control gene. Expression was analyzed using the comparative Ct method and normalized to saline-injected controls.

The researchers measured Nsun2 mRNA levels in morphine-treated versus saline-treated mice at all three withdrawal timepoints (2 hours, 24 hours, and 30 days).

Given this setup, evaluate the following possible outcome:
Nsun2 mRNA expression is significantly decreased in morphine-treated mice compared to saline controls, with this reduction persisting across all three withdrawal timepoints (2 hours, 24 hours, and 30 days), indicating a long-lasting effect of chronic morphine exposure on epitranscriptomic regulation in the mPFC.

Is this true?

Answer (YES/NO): NO